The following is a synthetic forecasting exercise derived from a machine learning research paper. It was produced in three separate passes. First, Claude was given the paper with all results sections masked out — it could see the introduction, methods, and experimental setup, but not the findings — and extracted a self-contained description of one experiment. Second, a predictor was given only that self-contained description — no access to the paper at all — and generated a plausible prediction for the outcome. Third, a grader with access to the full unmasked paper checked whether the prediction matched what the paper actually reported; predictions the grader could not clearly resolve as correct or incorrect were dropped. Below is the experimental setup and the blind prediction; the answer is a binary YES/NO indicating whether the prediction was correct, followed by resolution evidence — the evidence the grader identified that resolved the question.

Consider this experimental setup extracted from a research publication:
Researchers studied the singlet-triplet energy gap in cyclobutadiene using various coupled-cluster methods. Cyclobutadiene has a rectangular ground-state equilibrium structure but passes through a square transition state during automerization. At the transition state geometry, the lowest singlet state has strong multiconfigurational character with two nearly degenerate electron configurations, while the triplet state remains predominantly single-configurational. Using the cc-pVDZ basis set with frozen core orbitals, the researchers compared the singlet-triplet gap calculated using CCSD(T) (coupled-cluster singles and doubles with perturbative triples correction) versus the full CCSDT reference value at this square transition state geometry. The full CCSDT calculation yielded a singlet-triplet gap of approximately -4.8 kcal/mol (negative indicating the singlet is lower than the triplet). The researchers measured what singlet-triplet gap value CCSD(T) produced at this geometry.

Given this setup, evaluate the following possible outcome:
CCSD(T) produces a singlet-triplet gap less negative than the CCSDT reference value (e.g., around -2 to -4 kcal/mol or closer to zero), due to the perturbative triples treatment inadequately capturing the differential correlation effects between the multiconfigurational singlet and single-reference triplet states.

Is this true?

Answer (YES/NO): NO